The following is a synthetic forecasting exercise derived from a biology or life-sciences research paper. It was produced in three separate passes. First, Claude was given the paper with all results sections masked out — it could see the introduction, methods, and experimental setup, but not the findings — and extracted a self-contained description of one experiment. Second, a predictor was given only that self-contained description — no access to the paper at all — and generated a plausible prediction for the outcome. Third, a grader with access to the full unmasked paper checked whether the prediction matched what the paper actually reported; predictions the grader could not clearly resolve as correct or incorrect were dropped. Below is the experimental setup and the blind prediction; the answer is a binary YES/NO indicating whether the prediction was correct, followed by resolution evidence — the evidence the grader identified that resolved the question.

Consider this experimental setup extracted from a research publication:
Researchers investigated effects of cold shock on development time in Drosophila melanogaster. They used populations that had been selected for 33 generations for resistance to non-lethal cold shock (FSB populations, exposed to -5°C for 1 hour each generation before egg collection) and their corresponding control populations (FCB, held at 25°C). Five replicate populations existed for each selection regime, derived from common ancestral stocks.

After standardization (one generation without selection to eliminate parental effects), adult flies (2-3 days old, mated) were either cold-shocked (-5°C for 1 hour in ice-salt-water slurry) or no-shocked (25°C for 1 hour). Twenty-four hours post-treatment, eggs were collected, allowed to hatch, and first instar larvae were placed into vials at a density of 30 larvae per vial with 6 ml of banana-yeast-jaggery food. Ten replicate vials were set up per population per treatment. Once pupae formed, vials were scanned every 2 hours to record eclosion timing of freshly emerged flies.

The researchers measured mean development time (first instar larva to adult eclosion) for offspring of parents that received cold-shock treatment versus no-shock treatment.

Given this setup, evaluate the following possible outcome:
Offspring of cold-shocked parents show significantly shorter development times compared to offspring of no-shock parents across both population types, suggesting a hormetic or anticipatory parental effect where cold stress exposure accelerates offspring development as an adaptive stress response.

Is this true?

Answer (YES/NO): NO